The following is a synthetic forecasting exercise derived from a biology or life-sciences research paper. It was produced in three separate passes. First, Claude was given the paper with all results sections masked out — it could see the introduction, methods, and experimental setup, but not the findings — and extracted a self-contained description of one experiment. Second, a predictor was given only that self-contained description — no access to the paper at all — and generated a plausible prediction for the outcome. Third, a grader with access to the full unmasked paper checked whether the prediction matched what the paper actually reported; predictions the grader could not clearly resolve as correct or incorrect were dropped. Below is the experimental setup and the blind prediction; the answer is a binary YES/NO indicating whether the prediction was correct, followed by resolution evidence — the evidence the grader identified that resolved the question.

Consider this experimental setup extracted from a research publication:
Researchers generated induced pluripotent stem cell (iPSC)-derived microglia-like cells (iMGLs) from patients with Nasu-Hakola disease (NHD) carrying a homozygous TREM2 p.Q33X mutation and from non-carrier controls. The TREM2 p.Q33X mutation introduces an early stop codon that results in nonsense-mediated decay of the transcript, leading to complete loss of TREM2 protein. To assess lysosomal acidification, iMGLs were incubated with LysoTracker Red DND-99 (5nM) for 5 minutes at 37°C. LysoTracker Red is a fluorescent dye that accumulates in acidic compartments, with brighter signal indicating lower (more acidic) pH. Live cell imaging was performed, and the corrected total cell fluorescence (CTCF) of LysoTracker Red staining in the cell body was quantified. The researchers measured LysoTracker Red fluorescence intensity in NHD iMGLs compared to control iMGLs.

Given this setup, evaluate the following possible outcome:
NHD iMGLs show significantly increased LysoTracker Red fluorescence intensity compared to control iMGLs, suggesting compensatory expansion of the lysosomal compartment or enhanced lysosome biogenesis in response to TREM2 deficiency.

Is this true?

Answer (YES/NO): NO